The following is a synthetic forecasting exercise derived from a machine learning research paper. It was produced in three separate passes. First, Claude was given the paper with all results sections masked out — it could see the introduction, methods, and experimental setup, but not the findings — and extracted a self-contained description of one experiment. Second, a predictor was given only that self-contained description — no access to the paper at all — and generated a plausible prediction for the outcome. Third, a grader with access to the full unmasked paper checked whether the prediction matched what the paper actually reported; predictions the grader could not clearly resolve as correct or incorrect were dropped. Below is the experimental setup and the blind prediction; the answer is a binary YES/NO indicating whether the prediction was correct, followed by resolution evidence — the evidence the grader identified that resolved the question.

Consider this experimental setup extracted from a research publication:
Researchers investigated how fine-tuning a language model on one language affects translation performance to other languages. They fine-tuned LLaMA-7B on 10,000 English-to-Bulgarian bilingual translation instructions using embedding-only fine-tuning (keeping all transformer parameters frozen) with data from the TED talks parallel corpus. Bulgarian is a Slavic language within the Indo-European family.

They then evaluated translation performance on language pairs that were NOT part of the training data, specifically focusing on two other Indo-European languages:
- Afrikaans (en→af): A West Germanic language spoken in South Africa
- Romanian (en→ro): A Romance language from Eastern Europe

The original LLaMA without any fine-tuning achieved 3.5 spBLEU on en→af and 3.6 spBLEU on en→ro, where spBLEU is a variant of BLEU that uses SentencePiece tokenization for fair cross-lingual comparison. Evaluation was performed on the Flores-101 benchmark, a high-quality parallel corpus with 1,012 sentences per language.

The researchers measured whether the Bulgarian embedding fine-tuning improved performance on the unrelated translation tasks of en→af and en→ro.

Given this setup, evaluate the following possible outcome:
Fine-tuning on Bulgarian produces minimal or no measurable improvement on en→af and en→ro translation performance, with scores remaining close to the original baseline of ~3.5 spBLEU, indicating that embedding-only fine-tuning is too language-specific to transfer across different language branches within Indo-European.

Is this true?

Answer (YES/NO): NO